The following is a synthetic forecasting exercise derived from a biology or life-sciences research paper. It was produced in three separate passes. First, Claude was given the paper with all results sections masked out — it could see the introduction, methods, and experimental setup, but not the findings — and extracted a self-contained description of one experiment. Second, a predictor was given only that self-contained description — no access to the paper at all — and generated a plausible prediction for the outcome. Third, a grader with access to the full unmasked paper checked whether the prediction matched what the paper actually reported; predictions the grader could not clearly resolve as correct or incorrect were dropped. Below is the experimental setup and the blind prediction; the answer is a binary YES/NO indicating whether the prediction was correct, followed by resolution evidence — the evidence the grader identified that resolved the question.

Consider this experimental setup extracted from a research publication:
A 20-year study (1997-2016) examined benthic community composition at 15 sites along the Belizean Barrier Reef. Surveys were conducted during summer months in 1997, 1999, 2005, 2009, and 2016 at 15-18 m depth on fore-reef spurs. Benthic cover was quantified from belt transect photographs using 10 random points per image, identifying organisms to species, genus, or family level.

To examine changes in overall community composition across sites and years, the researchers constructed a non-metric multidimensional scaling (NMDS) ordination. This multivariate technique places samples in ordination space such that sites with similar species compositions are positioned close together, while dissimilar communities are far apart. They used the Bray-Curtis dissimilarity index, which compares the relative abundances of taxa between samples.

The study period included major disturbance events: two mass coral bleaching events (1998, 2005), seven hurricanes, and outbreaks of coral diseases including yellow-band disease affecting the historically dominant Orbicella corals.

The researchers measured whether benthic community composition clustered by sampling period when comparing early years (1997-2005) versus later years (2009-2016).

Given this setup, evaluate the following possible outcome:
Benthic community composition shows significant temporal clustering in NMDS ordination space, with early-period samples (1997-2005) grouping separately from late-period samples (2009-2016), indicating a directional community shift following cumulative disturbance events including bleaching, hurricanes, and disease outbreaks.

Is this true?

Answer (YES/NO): YES